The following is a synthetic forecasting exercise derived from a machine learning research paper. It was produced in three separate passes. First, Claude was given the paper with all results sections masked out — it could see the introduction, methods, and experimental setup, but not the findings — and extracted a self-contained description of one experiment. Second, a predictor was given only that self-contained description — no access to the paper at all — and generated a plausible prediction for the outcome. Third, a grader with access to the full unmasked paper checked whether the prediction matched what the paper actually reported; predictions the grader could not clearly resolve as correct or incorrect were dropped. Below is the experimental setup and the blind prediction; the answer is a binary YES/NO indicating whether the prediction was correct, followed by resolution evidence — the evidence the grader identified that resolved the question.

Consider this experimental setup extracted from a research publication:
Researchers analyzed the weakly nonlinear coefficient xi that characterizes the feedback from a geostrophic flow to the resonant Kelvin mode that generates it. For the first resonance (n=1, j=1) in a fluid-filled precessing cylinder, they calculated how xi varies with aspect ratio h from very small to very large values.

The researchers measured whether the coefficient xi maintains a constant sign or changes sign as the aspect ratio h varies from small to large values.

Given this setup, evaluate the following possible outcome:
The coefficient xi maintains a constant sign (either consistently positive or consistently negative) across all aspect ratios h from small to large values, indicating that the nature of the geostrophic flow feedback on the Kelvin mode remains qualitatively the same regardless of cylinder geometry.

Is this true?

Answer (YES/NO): NO